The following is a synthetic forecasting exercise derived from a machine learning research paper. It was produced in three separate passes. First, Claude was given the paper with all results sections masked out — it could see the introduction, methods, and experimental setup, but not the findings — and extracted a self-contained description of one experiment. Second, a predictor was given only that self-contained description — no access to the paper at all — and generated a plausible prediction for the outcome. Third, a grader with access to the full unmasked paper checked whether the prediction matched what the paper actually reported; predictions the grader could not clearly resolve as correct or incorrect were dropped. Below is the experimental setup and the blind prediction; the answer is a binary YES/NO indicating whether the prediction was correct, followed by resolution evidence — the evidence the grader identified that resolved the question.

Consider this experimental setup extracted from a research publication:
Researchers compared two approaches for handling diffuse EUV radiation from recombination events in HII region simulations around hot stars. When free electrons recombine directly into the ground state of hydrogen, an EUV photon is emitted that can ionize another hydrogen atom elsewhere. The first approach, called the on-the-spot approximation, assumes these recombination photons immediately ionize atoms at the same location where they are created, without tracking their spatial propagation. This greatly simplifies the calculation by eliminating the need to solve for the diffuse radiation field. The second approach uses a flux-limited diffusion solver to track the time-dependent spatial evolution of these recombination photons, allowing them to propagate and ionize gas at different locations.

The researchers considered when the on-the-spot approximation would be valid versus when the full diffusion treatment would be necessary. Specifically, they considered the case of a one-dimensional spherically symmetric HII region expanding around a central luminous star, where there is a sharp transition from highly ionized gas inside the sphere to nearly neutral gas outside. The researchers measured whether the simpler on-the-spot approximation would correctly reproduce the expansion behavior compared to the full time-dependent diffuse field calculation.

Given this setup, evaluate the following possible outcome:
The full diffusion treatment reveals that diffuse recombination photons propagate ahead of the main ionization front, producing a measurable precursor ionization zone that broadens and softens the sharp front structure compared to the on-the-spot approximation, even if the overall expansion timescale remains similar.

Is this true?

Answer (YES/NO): NO